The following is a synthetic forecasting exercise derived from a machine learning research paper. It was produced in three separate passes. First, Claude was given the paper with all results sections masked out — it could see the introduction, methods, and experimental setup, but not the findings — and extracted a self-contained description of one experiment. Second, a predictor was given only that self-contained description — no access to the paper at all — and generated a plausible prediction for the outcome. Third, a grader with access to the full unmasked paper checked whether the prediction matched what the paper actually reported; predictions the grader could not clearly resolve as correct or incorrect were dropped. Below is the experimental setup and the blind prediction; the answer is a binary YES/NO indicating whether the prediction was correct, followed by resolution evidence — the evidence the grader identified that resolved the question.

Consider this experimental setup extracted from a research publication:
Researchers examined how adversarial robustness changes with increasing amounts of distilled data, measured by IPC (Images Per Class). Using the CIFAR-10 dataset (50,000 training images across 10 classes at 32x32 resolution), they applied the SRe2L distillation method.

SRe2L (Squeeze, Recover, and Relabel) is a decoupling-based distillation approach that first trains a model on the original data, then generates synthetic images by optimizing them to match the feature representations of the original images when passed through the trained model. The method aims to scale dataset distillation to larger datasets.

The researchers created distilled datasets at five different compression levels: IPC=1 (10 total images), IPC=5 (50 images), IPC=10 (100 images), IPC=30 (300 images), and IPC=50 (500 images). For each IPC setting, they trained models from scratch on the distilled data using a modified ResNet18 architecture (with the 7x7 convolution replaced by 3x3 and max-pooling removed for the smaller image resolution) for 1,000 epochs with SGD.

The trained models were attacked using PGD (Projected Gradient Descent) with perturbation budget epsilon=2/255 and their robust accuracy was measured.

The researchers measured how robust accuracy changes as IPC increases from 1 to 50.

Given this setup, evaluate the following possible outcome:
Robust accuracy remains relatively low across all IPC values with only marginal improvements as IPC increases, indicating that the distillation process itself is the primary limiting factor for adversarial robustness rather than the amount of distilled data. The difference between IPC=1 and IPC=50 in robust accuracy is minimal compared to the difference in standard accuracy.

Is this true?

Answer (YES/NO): NO